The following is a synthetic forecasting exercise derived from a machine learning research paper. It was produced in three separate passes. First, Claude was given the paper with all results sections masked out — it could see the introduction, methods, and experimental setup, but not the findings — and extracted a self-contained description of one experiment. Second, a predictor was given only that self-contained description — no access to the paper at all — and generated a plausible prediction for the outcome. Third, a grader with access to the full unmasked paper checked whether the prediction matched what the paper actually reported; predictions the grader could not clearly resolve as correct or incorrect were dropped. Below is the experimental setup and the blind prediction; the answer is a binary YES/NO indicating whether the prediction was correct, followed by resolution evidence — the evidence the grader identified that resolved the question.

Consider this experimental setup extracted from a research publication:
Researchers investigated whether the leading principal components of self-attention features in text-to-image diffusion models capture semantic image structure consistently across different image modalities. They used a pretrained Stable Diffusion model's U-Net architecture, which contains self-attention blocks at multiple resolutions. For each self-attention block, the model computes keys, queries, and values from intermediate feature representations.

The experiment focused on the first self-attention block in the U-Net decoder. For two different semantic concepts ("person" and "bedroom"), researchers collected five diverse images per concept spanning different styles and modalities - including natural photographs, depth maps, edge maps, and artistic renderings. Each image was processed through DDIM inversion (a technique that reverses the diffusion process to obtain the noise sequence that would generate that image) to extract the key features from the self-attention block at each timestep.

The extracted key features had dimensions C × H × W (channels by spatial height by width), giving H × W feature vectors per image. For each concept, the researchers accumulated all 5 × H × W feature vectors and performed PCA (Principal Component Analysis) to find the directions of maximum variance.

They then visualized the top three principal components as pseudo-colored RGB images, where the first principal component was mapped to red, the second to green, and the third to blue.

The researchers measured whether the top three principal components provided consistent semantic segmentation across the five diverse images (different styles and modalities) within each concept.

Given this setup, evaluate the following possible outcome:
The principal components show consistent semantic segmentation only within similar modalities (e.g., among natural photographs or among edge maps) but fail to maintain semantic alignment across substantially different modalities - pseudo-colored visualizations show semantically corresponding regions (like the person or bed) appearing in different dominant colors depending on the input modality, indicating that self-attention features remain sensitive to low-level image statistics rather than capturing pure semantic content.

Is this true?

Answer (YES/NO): NO